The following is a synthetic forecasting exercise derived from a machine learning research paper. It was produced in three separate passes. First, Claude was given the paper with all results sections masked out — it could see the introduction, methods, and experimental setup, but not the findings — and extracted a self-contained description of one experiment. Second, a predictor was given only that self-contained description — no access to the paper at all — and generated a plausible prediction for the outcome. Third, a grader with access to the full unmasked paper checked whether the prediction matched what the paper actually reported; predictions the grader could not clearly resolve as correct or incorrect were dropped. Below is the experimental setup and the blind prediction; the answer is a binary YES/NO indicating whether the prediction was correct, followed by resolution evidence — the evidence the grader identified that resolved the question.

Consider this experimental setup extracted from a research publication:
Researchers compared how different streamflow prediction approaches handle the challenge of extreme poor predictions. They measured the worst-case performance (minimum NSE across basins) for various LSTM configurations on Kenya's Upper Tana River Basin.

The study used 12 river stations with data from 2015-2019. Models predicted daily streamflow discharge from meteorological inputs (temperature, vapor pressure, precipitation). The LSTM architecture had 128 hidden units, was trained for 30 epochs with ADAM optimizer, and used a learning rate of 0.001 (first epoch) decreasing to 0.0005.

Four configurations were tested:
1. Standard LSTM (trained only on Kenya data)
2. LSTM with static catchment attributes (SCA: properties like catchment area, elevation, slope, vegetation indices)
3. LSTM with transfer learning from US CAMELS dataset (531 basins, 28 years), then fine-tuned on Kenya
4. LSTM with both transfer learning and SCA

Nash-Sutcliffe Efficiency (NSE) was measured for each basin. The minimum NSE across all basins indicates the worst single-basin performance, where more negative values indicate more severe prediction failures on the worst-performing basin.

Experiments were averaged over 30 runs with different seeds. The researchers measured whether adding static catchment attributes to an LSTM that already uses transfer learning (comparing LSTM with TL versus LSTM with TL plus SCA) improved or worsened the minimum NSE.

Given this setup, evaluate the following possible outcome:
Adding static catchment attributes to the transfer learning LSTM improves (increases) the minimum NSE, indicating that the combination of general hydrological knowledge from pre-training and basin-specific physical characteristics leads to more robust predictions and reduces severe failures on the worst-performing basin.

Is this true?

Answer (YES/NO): NO